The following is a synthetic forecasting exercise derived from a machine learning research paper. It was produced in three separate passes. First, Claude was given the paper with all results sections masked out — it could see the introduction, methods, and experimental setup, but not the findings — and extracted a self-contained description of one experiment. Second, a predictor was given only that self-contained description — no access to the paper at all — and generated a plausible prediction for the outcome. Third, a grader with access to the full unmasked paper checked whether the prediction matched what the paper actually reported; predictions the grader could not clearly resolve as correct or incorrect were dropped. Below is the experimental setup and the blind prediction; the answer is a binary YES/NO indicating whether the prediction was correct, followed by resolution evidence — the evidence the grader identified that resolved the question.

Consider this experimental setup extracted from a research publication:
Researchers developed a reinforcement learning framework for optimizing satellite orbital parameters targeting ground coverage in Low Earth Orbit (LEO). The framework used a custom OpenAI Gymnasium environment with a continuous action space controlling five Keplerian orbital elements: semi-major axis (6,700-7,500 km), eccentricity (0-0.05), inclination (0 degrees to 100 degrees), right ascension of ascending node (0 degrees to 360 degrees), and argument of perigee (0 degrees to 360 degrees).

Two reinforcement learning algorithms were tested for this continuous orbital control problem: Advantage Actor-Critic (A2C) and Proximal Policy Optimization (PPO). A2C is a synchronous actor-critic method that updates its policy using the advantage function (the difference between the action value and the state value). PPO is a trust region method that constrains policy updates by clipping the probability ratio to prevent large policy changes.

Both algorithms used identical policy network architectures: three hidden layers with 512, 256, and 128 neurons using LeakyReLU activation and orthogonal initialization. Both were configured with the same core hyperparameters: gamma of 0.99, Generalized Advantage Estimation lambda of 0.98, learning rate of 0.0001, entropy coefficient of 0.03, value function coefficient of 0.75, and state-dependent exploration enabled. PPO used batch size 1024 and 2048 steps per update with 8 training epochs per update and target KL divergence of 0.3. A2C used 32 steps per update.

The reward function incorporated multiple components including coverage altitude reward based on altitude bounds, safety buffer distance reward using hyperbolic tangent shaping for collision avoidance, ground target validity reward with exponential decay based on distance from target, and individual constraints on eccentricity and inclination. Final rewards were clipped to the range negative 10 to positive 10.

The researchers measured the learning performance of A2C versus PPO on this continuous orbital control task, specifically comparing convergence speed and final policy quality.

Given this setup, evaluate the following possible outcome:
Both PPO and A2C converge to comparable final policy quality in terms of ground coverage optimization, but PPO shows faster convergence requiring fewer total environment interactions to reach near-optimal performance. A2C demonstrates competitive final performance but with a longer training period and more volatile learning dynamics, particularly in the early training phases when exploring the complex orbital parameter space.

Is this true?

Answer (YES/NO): NO